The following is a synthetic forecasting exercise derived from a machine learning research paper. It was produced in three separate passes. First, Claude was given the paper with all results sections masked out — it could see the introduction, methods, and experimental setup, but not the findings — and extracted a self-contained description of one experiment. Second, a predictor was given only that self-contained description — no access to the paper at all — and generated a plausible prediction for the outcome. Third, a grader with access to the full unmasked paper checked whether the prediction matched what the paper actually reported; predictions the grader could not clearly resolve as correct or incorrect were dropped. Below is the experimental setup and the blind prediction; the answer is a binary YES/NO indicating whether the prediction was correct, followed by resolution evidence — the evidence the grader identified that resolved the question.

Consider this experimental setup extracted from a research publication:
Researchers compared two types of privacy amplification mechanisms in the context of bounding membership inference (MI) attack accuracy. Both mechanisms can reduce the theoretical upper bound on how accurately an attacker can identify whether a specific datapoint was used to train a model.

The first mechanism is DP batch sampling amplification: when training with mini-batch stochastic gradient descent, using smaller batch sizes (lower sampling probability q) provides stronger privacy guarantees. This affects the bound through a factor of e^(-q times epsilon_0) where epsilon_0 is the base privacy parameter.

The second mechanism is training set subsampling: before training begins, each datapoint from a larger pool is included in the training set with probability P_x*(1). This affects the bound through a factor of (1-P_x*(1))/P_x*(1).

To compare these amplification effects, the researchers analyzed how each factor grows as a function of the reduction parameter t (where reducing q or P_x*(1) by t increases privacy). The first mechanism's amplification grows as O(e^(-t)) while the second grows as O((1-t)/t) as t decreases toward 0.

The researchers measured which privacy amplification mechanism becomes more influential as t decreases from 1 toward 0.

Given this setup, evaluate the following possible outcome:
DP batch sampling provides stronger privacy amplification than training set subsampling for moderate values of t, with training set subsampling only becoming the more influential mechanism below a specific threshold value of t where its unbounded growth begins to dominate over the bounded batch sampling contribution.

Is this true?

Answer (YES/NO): NO